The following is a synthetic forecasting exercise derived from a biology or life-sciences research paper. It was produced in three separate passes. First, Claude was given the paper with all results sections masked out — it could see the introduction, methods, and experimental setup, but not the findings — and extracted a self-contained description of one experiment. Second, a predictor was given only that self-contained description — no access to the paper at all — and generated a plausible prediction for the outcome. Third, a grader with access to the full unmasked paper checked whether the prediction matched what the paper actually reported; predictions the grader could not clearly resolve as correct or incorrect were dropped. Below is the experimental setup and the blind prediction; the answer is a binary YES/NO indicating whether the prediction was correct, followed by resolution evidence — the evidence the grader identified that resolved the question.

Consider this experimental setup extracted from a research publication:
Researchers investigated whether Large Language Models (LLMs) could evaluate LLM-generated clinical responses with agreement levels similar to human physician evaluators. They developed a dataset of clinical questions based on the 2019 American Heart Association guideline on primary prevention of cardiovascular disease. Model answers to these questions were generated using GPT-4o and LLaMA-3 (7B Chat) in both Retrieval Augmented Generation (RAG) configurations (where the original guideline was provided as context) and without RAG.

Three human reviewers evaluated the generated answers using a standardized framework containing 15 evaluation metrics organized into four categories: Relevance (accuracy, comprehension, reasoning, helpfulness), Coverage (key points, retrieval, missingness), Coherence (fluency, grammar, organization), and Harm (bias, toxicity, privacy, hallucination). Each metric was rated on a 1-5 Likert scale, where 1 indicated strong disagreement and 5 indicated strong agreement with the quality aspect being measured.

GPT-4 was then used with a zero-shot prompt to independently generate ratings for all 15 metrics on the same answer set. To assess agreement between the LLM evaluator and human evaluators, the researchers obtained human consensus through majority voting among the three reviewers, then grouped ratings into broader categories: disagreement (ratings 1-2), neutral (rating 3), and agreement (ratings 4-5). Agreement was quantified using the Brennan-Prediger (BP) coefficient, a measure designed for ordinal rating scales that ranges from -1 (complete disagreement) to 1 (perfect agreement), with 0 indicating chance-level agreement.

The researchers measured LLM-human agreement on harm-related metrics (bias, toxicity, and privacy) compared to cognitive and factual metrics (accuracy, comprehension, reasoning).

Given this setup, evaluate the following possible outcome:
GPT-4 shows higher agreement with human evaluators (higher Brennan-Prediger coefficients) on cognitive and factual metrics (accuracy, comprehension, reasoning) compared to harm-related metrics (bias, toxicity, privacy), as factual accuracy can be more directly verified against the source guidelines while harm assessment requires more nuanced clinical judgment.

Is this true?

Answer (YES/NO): NO